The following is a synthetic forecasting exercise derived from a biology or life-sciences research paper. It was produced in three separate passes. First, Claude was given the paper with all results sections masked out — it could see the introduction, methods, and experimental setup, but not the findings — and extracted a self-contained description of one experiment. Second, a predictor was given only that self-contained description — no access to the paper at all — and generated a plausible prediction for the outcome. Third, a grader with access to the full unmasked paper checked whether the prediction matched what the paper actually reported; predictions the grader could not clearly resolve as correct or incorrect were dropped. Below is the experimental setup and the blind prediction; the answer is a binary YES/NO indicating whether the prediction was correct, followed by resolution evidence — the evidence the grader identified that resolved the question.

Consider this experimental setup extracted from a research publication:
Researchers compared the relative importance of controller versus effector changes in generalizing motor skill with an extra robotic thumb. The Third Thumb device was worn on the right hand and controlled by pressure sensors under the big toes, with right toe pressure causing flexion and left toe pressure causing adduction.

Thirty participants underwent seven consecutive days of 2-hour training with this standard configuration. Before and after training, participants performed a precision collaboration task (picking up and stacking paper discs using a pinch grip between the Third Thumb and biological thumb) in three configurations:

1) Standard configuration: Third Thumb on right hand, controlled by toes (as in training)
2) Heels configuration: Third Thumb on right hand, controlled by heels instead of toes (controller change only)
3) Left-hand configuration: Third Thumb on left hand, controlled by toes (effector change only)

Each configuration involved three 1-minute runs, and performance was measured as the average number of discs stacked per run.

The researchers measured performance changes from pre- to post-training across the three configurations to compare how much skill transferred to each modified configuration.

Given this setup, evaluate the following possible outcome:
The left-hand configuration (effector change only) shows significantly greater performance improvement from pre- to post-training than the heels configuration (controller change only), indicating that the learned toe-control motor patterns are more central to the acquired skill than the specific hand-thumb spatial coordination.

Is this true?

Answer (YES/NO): NO